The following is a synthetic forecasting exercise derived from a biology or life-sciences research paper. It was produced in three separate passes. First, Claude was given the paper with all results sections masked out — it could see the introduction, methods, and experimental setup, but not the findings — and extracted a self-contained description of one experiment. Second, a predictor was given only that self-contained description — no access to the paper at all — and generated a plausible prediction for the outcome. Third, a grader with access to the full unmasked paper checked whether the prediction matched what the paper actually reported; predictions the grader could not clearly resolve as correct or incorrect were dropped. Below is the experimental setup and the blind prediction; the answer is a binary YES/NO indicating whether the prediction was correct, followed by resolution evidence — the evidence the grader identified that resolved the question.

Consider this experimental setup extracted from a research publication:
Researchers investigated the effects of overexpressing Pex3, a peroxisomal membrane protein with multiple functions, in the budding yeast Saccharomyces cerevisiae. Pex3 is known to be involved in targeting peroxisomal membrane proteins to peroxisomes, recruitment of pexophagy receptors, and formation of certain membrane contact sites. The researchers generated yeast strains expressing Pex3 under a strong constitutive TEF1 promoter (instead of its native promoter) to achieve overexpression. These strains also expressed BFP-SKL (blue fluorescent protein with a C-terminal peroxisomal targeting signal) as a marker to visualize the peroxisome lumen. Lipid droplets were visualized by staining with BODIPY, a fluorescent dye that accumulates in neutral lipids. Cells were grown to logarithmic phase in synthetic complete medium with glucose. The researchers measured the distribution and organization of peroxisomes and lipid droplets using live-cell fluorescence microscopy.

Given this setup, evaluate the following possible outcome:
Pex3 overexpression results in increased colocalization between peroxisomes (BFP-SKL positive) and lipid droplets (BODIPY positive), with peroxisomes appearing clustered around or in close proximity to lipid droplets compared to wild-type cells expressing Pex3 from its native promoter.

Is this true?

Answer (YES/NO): NO